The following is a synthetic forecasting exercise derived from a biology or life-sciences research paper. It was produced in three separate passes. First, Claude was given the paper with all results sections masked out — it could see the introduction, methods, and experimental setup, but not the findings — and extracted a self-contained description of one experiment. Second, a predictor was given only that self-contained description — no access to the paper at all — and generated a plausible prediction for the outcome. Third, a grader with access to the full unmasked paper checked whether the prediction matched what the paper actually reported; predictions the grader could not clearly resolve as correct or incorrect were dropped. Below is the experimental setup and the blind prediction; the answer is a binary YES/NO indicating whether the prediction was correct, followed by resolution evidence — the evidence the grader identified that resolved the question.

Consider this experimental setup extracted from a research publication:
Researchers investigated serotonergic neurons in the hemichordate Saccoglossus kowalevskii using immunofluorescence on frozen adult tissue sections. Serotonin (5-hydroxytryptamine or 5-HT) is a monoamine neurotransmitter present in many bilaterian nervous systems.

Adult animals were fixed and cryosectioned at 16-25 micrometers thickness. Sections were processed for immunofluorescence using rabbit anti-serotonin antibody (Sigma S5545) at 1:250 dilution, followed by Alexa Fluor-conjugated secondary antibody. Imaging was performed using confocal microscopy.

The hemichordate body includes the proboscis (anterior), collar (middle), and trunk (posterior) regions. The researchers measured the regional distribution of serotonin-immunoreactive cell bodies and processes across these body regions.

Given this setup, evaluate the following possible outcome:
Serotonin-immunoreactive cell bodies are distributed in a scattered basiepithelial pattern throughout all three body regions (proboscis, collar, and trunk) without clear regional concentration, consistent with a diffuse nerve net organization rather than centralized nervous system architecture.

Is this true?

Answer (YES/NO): NO